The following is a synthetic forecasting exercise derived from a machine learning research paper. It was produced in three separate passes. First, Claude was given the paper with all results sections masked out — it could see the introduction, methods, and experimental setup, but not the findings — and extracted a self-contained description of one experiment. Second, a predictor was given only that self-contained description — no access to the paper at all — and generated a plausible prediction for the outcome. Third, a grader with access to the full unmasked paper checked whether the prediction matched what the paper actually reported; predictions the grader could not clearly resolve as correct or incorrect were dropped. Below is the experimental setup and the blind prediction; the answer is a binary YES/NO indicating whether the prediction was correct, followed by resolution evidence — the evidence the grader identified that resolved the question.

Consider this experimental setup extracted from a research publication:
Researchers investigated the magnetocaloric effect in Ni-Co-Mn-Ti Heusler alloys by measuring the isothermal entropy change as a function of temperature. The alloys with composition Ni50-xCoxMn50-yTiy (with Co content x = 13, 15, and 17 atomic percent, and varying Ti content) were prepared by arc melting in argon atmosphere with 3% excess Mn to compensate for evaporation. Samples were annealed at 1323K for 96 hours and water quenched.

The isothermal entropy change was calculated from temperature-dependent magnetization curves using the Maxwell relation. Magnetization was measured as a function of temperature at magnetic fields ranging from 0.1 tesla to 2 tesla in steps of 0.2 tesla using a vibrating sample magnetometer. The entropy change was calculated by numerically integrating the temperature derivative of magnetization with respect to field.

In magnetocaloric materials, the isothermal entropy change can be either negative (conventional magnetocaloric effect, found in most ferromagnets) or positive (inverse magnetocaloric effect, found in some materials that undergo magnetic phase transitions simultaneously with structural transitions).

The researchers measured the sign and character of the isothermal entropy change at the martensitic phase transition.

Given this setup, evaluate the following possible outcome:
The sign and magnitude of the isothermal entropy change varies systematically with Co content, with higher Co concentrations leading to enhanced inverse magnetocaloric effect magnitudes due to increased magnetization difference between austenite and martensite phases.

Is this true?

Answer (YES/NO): NO